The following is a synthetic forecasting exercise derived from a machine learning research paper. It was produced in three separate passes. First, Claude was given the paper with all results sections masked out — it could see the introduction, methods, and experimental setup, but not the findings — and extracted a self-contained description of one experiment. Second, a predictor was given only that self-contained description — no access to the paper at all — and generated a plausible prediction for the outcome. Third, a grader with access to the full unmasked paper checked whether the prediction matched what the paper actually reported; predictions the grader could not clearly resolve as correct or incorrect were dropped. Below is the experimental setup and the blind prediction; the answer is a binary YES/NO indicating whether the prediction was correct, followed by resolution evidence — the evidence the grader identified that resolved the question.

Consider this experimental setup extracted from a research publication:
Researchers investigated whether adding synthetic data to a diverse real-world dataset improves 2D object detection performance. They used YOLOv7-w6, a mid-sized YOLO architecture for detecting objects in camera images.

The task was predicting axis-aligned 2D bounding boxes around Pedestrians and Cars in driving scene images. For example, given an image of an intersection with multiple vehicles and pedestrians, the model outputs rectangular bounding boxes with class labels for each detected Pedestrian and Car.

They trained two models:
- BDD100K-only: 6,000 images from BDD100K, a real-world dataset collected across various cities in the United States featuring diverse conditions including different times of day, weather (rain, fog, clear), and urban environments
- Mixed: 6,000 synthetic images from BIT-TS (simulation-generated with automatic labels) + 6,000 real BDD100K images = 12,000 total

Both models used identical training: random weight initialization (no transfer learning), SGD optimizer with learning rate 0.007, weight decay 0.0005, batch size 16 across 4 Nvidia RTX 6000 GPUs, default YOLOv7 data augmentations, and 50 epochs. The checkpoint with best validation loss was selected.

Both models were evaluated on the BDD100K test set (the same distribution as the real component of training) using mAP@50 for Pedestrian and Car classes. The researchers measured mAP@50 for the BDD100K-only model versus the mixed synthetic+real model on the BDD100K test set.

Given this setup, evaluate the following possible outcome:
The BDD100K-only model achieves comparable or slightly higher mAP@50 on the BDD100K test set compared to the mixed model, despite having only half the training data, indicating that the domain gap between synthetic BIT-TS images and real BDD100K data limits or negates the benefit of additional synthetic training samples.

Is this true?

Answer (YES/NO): NO